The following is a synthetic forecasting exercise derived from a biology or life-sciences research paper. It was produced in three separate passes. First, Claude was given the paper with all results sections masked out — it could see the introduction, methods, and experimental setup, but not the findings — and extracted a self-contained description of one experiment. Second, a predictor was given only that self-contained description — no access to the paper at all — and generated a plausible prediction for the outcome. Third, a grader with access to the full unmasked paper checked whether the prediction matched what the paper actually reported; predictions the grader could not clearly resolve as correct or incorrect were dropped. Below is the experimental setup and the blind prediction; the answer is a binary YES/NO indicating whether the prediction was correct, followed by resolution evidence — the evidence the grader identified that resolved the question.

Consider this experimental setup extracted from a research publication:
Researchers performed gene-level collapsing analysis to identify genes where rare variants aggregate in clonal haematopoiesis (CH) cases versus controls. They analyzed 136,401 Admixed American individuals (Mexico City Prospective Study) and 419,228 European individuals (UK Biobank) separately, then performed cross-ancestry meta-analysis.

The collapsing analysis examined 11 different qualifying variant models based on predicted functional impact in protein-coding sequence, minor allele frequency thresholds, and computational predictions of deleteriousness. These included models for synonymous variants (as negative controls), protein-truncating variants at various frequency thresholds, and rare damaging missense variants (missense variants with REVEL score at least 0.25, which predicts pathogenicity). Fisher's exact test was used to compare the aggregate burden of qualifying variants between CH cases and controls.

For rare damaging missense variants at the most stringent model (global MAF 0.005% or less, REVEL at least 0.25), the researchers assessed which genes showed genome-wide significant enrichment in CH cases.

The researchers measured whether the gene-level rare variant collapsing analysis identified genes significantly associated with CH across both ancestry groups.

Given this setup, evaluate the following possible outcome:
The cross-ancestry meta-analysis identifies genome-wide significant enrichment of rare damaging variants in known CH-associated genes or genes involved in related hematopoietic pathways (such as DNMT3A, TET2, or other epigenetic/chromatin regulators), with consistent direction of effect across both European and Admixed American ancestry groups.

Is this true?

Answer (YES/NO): NO